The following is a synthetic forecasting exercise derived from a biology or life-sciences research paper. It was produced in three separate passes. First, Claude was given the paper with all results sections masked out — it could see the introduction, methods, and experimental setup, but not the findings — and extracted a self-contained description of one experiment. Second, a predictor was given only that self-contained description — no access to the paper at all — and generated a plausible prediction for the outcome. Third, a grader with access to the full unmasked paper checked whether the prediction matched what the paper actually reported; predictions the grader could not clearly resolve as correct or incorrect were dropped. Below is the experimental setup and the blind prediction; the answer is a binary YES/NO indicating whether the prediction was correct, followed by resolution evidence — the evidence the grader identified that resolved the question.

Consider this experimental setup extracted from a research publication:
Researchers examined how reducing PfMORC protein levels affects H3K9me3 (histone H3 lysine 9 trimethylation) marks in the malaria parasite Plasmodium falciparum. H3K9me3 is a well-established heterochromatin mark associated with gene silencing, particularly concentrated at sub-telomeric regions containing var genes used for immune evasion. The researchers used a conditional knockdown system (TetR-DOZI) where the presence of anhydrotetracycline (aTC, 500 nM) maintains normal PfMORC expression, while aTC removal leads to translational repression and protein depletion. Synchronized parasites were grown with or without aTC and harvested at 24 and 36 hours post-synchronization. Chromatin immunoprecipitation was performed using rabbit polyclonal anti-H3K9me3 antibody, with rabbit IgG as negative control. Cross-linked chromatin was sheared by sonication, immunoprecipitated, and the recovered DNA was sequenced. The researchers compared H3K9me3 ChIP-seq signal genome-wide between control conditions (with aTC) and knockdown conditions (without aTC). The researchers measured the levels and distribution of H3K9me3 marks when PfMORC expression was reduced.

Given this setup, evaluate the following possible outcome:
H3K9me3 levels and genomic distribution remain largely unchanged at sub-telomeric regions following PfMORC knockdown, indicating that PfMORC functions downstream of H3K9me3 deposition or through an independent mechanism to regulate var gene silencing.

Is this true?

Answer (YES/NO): NO